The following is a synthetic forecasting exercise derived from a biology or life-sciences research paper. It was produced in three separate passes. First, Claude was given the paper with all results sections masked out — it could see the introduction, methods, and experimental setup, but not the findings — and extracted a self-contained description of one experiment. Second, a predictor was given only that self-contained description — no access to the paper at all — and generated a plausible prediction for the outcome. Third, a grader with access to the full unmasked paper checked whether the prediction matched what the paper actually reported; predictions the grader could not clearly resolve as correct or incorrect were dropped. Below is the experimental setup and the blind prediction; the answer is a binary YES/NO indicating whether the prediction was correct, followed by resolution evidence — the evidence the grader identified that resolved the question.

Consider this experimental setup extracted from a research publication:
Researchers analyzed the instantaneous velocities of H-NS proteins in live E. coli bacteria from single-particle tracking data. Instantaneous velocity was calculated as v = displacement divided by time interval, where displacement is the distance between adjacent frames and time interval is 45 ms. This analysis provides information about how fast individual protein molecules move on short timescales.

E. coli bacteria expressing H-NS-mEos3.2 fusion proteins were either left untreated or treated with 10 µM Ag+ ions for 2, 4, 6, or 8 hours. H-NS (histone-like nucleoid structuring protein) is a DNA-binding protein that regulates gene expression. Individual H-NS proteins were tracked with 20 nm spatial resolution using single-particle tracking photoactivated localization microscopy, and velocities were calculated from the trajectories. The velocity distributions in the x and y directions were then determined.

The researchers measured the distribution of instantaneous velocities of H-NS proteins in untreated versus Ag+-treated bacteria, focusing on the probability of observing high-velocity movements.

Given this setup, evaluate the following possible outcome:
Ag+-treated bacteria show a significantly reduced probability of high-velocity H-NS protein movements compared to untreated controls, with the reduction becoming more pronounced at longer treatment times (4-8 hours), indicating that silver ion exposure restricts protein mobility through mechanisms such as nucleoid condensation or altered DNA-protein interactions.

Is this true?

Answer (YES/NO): NO